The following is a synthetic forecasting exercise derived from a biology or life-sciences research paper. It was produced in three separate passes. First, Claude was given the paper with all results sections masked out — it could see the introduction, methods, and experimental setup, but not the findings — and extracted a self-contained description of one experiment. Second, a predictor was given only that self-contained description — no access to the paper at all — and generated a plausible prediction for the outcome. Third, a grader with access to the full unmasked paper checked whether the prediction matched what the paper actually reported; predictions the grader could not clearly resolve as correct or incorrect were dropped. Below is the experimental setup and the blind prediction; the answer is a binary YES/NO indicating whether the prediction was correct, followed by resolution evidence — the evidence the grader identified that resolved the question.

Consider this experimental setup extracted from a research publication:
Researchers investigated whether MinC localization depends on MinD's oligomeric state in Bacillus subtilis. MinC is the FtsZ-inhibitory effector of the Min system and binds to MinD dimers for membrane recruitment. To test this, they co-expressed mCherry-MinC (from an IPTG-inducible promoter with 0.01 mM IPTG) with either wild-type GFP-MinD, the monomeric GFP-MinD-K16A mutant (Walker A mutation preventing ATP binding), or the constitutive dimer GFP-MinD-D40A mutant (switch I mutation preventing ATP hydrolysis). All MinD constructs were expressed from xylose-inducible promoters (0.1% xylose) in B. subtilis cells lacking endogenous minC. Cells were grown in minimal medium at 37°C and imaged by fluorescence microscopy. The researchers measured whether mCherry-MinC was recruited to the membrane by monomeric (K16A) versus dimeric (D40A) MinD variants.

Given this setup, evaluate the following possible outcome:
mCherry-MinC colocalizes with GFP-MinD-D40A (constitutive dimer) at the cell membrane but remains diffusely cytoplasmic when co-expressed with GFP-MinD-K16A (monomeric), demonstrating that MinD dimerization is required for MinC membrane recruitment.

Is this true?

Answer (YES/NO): YES